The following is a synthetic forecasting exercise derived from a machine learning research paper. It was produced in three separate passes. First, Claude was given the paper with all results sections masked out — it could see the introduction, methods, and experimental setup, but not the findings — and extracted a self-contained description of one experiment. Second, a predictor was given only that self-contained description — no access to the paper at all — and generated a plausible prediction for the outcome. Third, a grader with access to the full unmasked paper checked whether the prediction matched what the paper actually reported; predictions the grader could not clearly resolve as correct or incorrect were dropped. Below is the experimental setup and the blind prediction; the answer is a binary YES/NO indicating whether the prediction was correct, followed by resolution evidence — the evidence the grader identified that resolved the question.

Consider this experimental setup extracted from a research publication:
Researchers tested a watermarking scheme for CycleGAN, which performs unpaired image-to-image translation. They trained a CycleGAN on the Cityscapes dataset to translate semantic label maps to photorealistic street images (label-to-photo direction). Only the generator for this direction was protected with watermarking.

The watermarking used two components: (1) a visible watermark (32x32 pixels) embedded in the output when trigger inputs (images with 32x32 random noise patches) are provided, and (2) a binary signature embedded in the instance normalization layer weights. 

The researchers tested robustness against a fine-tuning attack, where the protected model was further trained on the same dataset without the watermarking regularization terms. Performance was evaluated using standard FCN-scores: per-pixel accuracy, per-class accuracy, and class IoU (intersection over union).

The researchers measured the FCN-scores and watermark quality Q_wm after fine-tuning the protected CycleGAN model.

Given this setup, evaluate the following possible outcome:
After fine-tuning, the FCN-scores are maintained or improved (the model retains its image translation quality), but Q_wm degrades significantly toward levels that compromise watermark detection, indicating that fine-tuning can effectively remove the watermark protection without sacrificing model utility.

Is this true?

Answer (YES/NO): NO